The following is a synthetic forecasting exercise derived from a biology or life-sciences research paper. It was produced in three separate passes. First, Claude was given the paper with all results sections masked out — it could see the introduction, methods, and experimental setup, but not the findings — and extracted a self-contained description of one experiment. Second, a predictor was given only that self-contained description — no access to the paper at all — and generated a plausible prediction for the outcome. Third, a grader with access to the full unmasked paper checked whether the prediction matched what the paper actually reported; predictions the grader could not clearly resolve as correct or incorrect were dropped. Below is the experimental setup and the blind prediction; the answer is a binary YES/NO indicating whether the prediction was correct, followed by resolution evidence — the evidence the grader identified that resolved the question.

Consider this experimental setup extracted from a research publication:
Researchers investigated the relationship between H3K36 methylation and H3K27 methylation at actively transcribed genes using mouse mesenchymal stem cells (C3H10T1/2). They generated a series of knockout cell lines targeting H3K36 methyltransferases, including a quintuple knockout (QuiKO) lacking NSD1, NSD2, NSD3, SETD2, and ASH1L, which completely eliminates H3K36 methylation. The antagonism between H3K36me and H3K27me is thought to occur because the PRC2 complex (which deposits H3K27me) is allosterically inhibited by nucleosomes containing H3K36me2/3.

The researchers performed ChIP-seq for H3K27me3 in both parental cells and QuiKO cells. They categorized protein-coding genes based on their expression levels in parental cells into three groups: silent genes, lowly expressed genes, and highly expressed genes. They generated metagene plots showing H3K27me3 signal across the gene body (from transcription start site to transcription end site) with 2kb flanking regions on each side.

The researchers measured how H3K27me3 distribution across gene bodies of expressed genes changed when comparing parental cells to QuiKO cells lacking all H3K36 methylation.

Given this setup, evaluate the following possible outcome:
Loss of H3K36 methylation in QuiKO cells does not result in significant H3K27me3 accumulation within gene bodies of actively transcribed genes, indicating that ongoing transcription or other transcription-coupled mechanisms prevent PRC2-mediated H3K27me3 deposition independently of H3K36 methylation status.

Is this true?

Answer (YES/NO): NO